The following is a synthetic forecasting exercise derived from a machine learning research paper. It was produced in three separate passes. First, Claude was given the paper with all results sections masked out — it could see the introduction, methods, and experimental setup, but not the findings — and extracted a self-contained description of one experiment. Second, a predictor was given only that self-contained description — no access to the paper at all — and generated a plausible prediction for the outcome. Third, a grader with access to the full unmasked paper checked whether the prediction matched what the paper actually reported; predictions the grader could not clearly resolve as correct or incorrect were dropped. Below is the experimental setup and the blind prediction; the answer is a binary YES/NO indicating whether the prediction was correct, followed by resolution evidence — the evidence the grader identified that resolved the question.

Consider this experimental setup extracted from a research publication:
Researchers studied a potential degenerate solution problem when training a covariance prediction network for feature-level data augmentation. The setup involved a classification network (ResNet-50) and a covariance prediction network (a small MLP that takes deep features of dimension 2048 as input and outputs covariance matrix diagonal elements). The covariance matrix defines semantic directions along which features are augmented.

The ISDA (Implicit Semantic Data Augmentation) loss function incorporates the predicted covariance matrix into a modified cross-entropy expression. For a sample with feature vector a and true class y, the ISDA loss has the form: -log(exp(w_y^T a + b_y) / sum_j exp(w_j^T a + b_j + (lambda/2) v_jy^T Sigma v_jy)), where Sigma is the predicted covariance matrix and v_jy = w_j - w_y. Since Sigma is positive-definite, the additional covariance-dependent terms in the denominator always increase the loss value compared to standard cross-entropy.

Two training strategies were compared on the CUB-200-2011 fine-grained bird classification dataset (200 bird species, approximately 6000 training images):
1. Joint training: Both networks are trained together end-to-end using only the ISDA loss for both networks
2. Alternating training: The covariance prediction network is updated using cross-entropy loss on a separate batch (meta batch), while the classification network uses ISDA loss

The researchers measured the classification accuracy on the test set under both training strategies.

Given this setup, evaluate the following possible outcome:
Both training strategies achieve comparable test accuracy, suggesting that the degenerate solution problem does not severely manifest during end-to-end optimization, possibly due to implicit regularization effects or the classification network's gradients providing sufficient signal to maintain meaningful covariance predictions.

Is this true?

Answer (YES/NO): NO